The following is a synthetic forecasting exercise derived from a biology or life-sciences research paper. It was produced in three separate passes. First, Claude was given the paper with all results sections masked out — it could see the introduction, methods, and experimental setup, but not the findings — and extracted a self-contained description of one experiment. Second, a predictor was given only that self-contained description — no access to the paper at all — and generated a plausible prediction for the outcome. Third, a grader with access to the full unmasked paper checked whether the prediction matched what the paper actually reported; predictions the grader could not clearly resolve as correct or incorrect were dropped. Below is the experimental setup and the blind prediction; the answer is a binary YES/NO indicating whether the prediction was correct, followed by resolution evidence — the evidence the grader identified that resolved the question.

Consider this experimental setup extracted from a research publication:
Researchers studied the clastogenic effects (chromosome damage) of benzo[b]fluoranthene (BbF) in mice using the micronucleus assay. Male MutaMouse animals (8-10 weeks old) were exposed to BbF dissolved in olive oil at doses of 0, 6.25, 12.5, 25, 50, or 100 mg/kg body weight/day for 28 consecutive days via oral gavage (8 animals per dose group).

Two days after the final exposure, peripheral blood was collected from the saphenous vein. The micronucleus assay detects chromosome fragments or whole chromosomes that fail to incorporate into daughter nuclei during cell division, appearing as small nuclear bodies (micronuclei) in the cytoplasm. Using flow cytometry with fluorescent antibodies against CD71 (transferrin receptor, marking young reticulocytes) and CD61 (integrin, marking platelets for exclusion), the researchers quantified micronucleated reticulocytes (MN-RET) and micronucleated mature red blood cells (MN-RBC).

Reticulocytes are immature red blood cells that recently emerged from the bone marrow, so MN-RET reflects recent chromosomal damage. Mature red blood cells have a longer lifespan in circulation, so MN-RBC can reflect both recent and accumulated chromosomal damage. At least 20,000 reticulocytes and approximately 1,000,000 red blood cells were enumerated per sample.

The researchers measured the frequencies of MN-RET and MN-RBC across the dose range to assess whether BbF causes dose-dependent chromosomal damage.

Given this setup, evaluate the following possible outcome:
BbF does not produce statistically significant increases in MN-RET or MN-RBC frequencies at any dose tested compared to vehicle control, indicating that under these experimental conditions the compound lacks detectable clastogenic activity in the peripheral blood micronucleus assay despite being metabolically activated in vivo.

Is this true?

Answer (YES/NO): NO